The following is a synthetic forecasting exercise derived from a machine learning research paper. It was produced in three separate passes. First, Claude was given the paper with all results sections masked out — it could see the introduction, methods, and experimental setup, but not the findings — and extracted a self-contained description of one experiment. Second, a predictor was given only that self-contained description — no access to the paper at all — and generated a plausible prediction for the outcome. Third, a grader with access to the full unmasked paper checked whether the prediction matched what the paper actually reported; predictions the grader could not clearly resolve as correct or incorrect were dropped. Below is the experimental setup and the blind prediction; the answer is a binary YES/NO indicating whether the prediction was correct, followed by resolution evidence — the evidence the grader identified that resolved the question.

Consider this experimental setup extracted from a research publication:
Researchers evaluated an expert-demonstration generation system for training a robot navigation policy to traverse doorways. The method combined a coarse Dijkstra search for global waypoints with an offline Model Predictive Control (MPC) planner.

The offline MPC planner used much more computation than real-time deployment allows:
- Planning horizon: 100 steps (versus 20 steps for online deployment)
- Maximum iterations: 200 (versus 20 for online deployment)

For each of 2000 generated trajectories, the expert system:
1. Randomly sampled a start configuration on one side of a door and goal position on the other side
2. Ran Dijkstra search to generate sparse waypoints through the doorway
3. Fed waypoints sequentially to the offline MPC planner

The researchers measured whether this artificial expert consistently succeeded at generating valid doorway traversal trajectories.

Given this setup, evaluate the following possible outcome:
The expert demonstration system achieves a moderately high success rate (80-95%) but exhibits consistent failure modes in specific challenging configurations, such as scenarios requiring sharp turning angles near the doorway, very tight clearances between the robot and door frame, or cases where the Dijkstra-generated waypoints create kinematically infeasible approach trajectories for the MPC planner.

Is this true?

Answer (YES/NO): NO